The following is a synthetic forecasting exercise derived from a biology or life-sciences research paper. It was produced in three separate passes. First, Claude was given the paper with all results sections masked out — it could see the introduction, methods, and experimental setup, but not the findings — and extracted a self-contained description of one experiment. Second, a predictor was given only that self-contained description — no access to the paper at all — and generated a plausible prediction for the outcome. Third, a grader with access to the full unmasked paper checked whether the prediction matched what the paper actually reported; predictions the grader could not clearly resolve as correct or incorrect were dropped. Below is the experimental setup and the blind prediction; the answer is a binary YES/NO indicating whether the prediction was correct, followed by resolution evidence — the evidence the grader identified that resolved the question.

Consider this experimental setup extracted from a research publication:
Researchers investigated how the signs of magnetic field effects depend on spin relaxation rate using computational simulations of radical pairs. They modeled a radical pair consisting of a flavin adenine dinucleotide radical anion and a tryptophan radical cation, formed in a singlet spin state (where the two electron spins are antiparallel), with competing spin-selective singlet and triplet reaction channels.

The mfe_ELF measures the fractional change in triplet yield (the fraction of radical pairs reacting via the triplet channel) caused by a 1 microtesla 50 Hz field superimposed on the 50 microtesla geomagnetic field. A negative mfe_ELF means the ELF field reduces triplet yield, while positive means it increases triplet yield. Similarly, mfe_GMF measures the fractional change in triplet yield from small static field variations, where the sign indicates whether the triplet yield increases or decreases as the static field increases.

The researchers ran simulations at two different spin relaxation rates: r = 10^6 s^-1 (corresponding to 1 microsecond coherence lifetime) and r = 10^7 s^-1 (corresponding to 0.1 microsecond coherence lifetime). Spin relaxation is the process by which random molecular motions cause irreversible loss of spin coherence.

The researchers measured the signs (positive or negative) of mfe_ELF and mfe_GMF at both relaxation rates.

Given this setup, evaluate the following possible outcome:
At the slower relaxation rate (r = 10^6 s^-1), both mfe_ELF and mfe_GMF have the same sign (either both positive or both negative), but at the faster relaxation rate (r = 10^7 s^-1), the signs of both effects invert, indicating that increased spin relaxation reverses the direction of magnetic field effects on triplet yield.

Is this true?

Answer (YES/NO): YES